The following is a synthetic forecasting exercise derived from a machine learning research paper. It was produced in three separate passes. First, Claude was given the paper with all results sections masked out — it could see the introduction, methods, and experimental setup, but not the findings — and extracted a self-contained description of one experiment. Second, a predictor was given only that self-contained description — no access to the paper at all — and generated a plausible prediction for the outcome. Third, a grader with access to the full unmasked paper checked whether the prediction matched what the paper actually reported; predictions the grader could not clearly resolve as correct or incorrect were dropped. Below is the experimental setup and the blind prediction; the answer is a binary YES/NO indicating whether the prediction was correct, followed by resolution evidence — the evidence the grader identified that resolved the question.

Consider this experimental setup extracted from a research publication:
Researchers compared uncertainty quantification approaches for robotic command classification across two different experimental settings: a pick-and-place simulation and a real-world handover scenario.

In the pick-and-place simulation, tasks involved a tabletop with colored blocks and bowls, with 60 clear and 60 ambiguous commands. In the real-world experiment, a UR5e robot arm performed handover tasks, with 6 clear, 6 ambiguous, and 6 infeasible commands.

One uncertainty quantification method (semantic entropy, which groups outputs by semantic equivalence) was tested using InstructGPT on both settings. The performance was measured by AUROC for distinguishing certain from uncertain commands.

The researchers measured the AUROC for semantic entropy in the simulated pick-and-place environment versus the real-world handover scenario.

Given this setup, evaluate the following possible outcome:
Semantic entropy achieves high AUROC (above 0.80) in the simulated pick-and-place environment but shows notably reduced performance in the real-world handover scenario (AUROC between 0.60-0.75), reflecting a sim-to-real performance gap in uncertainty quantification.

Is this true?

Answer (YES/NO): NO